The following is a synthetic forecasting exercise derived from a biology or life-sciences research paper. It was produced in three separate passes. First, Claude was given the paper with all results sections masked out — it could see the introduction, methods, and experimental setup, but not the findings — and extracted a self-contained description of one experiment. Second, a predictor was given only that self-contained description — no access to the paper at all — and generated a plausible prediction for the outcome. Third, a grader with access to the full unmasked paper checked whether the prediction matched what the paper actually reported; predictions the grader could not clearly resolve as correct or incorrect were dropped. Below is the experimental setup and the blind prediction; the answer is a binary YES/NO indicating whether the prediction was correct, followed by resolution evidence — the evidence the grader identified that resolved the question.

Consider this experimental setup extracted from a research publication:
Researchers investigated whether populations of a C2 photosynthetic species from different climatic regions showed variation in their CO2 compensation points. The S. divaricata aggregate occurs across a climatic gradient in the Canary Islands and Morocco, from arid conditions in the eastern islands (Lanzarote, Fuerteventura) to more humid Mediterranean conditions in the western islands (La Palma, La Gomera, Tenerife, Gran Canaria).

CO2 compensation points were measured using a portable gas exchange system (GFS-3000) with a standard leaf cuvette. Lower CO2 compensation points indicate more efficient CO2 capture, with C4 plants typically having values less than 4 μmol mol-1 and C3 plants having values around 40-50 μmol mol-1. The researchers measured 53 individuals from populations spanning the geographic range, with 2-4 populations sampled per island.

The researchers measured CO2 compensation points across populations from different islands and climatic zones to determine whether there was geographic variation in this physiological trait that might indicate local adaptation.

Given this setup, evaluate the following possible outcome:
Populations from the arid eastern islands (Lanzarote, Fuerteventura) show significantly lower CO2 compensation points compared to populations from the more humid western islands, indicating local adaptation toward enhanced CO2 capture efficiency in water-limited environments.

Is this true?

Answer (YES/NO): NO